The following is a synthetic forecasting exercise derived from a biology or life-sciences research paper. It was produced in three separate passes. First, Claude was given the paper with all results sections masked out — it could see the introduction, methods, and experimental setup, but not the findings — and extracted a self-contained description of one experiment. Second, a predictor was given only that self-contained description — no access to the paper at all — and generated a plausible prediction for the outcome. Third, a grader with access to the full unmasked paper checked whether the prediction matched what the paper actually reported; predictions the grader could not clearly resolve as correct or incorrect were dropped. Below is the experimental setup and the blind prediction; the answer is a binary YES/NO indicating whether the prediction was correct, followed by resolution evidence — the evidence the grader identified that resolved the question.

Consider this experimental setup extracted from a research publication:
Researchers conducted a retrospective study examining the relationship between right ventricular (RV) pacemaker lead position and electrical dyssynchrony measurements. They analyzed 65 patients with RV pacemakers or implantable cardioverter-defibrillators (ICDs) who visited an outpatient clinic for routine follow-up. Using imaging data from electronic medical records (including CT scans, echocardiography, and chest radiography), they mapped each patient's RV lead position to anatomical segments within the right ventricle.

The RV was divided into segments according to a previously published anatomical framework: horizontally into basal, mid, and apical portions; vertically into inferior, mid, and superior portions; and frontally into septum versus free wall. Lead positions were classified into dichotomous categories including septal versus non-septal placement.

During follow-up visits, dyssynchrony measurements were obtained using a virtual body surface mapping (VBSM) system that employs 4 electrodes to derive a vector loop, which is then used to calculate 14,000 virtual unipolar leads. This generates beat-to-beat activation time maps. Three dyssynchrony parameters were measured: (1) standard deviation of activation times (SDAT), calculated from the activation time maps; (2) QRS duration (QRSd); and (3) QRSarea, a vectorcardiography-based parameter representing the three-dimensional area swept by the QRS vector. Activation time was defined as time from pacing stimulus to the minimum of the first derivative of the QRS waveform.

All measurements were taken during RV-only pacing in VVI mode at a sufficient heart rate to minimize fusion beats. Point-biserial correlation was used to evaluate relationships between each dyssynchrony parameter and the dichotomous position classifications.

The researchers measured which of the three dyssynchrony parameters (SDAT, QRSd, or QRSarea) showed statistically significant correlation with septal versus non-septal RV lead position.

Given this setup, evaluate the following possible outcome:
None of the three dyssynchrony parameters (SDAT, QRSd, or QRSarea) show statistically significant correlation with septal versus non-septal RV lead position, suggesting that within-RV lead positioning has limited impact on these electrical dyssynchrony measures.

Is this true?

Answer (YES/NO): NO